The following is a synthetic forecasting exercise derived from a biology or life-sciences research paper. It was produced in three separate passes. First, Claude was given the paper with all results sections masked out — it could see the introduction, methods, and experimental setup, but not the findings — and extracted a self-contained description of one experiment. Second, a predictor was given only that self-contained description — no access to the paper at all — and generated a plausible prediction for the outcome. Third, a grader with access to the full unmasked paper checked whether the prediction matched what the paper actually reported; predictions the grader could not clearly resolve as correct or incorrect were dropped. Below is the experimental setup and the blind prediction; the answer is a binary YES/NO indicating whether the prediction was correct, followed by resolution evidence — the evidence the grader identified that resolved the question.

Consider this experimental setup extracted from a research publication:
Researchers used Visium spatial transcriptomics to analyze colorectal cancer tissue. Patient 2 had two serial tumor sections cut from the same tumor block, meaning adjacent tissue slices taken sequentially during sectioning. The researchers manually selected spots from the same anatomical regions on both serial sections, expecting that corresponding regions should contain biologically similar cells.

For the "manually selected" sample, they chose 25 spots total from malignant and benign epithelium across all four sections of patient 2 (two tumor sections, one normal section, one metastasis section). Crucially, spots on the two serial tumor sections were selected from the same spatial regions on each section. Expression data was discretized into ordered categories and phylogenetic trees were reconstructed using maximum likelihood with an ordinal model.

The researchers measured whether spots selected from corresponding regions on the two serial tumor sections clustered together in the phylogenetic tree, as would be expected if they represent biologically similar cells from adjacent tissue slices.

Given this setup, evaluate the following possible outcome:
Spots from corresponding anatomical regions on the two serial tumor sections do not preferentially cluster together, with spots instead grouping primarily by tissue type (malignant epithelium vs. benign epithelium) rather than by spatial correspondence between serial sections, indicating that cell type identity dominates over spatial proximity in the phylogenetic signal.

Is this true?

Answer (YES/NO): YES